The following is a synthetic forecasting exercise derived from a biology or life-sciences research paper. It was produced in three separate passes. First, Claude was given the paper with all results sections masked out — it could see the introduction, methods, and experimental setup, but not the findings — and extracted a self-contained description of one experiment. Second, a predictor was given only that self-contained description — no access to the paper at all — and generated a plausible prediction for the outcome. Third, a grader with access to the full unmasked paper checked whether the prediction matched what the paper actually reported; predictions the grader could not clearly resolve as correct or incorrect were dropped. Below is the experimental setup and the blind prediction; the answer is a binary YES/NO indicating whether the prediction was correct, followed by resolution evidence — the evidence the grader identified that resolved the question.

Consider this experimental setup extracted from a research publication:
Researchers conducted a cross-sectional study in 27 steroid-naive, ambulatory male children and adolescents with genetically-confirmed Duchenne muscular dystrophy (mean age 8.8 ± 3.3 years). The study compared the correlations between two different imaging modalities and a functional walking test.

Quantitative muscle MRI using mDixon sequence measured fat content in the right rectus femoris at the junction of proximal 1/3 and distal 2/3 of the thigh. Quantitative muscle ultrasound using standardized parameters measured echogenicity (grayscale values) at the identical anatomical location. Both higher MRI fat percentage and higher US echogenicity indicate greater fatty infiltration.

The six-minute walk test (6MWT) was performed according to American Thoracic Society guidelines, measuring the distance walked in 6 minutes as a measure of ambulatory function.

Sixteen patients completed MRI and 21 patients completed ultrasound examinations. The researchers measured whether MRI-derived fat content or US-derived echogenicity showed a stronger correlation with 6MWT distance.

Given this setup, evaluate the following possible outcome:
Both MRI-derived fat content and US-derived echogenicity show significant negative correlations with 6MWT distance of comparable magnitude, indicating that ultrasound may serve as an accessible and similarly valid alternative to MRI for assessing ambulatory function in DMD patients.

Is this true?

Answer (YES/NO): NO